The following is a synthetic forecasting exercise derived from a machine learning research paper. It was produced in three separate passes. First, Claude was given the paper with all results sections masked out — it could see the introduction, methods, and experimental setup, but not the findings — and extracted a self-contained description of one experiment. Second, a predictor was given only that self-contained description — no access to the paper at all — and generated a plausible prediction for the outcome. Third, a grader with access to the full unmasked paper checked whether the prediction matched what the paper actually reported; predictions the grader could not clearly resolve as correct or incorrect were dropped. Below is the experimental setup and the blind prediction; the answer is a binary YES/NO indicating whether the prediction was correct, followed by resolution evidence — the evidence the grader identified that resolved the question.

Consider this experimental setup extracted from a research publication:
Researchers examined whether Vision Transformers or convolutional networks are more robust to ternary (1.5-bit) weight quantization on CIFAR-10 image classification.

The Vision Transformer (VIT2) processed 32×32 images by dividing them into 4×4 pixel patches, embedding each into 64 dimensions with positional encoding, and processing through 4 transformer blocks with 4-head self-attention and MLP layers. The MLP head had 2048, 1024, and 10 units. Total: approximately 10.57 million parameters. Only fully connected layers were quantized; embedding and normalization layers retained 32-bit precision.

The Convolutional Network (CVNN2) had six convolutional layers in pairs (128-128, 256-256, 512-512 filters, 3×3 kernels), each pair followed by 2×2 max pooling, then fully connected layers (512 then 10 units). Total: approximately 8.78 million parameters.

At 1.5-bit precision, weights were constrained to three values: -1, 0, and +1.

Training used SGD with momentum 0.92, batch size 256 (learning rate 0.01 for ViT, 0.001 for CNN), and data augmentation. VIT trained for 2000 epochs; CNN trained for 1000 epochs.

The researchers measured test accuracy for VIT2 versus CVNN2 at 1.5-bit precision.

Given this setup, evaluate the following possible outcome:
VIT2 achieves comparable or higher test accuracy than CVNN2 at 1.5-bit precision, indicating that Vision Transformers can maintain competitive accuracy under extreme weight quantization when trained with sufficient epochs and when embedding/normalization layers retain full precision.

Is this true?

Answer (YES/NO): YES